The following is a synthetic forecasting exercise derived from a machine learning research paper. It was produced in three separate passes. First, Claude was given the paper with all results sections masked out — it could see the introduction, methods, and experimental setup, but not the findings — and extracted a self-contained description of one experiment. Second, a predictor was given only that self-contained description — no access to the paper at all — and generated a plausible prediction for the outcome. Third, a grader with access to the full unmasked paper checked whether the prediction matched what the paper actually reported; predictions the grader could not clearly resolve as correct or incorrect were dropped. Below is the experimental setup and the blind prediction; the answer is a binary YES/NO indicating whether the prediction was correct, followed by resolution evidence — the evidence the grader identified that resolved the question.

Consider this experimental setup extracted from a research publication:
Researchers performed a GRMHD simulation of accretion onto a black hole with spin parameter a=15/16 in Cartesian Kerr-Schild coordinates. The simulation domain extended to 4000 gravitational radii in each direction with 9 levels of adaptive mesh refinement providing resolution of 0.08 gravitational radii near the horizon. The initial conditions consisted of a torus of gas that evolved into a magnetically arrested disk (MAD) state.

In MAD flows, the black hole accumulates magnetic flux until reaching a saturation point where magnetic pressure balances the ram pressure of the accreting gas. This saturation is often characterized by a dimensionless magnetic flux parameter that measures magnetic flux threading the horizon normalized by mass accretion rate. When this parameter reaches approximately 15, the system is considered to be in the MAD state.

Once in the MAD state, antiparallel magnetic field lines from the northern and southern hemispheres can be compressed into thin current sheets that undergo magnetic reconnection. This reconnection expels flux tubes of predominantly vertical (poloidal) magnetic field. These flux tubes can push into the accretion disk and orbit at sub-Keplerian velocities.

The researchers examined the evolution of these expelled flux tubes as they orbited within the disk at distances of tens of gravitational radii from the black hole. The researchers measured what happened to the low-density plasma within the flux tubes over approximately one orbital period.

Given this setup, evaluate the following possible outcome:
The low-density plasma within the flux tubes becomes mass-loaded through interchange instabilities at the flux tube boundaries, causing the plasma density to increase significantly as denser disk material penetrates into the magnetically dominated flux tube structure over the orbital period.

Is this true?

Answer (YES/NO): NO